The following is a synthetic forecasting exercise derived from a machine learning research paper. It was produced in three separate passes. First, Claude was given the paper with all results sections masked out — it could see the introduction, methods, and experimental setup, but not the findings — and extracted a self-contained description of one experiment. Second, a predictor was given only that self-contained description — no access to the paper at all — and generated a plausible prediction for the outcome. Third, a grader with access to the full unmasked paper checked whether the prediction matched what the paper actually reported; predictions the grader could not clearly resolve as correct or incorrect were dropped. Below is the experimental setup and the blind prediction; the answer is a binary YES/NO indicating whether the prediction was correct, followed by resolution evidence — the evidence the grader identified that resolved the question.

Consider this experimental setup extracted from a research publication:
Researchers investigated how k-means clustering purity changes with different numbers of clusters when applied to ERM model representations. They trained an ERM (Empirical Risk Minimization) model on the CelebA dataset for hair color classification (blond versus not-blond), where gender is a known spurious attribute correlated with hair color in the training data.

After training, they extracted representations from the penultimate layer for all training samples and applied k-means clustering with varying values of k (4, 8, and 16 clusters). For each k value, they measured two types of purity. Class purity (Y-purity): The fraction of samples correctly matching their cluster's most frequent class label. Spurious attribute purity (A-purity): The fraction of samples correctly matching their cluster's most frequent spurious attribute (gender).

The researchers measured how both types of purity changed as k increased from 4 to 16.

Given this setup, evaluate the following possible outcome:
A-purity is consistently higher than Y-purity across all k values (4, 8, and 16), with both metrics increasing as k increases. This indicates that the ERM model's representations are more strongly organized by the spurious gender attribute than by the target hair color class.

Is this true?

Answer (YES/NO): YES